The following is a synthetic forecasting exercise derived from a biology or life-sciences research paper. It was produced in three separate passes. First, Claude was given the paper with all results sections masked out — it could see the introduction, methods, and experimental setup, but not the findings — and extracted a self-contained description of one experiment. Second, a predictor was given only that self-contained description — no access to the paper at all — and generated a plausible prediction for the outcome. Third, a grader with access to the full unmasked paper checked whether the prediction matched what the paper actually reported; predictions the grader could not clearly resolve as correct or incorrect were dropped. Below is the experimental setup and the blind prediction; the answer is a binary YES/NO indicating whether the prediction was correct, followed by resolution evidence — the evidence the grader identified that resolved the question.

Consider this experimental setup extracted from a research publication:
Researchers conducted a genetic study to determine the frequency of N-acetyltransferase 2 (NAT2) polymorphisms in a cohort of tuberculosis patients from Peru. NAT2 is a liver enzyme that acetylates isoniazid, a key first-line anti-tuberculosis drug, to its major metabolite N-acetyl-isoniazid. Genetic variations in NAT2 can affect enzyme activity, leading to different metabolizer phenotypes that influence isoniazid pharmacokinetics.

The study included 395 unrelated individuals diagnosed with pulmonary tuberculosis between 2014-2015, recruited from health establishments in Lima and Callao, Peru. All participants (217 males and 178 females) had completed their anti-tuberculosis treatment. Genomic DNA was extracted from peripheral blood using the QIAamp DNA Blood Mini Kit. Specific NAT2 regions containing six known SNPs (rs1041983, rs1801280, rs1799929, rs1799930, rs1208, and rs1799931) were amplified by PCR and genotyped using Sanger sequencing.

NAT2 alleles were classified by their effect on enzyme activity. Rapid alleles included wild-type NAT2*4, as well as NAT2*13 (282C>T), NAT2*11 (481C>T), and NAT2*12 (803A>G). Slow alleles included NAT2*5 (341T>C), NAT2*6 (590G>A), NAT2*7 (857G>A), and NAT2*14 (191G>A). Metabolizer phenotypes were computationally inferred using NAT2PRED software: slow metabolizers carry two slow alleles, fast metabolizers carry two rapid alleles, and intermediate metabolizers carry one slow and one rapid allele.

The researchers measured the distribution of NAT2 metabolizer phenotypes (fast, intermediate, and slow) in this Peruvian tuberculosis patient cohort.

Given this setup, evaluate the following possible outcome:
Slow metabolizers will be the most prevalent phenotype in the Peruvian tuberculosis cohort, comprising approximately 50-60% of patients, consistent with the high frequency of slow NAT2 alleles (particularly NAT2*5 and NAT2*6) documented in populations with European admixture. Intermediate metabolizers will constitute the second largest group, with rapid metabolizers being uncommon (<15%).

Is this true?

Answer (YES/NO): NO